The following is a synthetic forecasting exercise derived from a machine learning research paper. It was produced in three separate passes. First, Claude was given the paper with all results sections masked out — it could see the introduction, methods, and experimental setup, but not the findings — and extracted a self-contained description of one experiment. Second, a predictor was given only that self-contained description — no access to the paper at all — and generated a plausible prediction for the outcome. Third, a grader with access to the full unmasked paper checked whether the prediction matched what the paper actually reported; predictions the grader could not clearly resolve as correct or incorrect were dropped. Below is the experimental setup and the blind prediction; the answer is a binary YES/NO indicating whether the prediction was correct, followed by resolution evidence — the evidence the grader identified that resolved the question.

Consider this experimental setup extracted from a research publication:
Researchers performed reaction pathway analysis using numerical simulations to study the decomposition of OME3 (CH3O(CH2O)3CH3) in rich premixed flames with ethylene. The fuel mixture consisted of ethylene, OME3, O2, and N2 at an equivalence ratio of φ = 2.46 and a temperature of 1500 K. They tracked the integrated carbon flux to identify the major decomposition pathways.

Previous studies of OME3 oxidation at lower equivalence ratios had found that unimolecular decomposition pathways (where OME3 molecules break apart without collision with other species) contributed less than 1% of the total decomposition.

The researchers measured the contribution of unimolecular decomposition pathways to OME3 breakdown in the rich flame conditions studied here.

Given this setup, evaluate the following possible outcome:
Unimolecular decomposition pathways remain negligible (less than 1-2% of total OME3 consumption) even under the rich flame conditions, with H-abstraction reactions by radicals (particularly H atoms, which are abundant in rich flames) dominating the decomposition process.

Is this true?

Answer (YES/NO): NO